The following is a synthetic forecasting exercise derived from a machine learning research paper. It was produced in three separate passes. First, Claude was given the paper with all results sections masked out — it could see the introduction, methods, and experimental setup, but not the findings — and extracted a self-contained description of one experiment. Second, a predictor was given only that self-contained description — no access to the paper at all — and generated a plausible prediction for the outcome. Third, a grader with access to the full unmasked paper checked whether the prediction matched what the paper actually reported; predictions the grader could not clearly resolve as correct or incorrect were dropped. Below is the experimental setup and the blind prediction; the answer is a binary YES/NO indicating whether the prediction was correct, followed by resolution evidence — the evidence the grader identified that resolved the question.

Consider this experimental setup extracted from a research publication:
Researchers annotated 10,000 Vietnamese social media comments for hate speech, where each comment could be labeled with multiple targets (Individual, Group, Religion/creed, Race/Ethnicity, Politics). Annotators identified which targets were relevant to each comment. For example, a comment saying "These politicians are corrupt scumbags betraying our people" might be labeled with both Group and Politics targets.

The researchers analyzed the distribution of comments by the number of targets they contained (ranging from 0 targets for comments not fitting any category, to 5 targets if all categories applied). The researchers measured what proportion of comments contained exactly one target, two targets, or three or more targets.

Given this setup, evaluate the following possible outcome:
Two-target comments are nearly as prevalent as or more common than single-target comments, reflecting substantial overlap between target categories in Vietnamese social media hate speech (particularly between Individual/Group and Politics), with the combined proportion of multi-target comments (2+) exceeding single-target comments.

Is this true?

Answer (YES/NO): NO